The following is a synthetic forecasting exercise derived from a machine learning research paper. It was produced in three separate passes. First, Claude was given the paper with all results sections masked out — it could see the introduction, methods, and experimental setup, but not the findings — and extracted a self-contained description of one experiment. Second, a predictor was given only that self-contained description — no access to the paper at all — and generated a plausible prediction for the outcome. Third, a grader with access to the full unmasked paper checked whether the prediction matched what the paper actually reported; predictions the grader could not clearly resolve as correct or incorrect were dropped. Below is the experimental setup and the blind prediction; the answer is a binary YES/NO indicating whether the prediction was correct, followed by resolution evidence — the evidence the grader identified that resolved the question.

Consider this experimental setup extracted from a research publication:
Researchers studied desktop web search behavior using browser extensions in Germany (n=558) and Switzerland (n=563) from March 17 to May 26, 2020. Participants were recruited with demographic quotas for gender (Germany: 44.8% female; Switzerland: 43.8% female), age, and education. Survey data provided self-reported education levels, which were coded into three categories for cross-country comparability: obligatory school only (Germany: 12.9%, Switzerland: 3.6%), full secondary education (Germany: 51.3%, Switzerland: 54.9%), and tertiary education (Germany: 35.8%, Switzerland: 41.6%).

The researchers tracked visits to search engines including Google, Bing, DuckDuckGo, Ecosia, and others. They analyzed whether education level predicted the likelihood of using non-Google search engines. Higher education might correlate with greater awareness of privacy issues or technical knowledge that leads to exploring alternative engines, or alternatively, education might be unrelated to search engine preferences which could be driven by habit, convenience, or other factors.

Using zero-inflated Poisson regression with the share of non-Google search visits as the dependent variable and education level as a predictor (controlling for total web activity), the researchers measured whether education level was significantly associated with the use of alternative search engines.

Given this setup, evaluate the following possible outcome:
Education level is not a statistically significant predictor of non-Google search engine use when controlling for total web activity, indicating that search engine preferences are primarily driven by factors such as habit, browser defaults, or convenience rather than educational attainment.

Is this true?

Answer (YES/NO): NO